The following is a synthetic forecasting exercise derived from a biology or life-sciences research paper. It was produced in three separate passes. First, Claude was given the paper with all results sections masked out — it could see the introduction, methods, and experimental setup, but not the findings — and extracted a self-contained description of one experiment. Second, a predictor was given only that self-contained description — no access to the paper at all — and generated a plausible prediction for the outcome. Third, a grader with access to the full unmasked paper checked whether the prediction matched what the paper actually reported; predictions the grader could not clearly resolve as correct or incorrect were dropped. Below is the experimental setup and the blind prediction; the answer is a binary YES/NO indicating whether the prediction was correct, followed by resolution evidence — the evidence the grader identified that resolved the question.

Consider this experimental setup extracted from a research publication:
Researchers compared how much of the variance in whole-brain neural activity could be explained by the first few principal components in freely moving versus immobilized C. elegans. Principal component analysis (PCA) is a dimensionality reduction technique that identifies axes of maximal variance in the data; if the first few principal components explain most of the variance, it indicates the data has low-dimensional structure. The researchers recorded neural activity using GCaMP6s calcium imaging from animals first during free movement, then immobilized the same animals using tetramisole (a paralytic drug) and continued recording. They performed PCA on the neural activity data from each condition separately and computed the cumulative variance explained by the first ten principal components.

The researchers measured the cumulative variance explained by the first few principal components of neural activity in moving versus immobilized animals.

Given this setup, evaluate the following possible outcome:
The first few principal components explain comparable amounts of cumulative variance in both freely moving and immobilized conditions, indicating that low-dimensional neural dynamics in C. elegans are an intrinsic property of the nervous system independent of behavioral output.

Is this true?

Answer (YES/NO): NO